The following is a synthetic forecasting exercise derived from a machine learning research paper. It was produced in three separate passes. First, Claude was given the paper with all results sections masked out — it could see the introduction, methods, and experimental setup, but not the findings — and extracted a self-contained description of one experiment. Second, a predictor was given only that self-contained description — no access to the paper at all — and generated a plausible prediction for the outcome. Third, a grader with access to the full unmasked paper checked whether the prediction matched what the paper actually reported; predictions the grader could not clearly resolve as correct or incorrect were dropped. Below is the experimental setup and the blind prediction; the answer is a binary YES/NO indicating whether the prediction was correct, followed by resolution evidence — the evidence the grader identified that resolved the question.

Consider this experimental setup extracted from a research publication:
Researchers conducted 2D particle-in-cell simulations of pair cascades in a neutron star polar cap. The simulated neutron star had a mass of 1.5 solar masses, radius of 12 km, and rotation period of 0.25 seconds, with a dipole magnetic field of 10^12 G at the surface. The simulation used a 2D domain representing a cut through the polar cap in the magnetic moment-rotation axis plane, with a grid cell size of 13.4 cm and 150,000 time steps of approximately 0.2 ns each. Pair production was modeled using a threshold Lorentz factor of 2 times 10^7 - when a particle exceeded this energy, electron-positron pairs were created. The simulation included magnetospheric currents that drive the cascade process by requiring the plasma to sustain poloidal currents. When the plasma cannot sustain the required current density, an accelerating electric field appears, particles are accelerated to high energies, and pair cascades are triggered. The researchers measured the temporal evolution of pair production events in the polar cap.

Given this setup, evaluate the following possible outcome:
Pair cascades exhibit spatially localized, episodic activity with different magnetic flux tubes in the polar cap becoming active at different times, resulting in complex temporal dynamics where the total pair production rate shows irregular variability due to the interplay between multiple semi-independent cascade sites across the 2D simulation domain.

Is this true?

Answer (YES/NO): NO